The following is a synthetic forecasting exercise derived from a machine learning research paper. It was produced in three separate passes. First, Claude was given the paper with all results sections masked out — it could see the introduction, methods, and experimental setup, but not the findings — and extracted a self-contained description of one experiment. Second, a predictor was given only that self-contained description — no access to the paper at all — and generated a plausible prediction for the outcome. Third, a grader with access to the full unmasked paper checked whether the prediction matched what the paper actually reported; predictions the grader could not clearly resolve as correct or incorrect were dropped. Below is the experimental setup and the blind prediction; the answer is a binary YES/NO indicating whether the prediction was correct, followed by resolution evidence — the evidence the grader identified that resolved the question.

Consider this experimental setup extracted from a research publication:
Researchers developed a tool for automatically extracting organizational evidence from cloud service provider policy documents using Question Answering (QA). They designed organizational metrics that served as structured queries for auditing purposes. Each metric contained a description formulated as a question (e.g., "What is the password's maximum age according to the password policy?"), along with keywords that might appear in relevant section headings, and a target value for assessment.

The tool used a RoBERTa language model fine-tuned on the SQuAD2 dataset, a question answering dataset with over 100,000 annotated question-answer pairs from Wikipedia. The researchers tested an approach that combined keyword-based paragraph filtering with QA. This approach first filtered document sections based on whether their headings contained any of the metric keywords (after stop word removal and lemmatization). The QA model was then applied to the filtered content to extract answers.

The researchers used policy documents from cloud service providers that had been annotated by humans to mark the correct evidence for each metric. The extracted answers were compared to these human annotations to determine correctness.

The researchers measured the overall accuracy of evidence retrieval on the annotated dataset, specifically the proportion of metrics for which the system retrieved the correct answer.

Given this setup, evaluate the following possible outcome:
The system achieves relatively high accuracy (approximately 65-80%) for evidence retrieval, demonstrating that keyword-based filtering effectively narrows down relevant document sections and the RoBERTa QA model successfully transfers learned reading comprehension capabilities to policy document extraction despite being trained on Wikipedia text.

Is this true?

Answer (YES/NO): NO